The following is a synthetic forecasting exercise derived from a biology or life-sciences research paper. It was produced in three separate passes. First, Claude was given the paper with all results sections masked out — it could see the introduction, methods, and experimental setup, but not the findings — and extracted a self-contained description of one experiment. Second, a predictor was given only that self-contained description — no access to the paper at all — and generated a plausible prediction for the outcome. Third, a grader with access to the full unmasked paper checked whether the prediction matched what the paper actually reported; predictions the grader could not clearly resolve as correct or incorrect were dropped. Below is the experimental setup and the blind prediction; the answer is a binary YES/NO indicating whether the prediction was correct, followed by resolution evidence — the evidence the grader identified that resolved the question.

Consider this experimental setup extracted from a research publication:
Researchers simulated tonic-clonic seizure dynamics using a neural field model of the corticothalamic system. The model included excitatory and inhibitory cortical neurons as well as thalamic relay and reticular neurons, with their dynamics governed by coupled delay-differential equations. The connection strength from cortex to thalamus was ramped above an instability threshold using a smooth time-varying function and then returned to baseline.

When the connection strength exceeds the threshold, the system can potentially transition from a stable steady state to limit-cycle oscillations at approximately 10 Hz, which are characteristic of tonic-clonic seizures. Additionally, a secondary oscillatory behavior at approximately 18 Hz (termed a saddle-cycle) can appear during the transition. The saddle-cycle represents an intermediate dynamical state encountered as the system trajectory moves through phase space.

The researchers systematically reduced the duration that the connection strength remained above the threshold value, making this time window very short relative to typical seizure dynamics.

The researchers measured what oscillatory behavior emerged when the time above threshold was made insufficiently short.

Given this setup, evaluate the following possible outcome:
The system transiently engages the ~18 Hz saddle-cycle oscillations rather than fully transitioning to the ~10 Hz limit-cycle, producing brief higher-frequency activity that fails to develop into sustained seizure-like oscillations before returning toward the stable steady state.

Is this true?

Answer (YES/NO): YES